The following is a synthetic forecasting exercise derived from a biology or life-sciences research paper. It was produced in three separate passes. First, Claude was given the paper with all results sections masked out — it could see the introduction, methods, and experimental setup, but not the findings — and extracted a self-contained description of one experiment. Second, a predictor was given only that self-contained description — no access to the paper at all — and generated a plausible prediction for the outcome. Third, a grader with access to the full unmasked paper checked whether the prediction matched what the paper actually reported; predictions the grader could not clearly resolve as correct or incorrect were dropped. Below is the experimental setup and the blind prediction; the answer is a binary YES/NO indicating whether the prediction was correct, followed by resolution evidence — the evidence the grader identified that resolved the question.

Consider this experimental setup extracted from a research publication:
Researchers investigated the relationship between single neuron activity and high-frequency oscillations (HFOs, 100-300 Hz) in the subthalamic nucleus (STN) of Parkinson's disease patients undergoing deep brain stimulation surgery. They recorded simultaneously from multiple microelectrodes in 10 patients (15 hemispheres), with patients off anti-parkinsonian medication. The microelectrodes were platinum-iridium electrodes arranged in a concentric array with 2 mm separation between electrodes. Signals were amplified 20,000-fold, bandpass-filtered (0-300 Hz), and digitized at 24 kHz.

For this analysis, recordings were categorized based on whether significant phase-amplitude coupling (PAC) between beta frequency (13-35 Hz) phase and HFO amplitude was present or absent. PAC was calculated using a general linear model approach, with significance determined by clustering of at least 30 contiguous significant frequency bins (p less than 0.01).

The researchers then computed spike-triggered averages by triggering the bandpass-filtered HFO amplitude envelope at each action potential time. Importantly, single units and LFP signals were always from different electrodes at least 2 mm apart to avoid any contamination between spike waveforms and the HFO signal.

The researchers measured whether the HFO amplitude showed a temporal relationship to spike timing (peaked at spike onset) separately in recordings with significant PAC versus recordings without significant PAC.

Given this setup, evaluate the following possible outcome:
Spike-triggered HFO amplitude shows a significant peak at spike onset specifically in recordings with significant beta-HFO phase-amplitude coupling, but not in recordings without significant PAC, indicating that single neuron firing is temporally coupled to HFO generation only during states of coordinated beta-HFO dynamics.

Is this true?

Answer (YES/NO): YES